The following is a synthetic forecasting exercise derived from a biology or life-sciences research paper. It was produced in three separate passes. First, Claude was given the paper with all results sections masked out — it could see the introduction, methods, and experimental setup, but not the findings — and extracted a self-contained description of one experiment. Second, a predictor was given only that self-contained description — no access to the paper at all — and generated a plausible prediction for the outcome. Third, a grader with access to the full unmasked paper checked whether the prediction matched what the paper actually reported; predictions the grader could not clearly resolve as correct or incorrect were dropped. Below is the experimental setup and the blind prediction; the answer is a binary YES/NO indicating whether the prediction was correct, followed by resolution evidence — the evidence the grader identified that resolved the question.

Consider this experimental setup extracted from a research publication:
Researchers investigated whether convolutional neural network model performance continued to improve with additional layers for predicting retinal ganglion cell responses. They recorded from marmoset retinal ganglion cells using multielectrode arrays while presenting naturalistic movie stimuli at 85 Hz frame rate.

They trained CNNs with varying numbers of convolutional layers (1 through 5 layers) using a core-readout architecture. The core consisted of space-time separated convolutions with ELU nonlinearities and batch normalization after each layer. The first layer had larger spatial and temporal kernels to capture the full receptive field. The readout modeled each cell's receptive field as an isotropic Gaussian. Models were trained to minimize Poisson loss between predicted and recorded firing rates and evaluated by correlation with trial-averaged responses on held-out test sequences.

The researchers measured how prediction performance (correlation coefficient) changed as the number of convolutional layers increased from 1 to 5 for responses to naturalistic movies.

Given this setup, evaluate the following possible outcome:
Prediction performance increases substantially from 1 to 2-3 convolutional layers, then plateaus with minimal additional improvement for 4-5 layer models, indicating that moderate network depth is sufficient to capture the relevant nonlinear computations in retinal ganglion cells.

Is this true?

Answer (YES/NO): YES